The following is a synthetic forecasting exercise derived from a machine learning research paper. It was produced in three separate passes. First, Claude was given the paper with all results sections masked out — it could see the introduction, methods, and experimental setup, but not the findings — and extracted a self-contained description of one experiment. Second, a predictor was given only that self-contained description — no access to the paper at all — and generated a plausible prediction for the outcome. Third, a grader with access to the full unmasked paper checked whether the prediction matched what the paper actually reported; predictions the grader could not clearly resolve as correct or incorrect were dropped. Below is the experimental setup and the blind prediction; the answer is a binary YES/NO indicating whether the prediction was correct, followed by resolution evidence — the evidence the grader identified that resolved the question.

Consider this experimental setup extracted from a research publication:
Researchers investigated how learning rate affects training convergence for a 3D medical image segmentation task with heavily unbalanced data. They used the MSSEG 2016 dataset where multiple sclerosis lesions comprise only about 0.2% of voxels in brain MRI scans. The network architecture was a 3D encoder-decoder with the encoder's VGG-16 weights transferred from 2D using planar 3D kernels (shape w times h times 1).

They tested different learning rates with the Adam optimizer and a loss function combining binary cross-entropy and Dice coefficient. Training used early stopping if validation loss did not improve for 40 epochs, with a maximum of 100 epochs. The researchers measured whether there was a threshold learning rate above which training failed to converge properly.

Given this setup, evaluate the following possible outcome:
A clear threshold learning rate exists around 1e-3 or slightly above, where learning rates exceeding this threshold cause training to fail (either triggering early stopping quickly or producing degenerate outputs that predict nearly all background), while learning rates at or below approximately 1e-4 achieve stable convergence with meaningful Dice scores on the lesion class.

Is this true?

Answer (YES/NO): NO